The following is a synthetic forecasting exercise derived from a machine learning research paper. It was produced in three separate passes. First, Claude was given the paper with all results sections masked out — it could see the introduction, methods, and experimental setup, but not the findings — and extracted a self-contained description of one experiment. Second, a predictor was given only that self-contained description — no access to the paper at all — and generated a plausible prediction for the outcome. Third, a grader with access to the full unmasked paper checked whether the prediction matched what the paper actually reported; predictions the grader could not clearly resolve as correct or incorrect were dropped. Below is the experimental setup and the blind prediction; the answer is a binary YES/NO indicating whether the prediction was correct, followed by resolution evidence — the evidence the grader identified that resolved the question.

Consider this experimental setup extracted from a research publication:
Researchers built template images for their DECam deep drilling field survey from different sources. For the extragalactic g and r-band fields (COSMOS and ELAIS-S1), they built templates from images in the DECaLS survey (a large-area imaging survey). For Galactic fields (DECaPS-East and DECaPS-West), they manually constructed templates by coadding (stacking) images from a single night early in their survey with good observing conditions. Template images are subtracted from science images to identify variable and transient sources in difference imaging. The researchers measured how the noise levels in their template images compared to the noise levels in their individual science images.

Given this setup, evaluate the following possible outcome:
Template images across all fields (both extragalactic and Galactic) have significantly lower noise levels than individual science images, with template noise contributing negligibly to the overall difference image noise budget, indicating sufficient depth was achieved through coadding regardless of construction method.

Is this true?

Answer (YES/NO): YES